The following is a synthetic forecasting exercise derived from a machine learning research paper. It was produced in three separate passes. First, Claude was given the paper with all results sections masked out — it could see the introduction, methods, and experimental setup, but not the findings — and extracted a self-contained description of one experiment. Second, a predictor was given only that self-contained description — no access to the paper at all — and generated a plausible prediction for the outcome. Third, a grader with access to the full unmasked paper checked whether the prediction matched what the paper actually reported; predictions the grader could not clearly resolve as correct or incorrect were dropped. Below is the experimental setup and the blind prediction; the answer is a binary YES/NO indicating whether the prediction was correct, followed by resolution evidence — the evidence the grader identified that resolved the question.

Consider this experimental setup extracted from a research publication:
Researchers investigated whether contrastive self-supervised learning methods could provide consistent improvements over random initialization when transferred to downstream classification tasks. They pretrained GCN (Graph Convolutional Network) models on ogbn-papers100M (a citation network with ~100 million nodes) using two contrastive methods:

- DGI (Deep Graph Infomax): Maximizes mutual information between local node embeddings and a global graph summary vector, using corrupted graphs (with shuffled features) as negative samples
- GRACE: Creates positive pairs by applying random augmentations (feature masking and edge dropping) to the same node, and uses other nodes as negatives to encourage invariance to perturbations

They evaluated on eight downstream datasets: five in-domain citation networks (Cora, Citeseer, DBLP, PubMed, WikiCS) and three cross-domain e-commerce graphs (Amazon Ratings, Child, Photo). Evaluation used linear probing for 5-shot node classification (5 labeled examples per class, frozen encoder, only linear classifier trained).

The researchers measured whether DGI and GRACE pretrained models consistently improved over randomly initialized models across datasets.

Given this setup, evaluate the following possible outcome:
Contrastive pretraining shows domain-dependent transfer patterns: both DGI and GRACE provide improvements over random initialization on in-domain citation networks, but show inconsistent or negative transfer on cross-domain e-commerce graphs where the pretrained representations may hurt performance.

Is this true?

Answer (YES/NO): NO